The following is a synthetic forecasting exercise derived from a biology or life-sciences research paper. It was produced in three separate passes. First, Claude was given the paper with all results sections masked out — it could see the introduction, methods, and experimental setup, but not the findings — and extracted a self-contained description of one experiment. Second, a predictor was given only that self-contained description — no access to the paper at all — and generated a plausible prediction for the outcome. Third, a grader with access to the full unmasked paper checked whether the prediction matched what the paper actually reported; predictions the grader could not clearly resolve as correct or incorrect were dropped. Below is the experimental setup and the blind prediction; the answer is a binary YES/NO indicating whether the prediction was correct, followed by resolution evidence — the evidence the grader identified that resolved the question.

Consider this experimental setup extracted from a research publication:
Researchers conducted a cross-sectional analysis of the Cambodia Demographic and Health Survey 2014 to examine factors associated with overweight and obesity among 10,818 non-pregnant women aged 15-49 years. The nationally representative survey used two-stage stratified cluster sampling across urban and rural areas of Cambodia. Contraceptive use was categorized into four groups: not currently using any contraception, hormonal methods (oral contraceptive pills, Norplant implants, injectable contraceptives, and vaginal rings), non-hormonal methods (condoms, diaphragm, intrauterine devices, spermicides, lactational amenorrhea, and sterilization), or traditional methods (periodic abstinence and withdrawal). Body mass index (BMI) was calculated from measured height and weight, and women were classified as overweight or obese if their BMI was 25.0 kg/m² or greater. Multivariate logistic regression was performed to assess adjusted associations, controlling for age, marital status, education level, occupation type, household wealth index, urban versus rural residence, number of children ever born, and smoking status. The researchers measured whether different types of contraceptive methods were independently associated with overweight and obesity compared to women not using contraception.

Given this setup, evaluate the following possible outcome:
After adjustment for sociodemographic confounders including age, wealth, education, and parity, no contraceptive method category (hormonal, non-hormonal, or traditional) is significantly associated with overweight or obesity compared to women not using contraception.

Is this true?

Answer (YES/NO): YES